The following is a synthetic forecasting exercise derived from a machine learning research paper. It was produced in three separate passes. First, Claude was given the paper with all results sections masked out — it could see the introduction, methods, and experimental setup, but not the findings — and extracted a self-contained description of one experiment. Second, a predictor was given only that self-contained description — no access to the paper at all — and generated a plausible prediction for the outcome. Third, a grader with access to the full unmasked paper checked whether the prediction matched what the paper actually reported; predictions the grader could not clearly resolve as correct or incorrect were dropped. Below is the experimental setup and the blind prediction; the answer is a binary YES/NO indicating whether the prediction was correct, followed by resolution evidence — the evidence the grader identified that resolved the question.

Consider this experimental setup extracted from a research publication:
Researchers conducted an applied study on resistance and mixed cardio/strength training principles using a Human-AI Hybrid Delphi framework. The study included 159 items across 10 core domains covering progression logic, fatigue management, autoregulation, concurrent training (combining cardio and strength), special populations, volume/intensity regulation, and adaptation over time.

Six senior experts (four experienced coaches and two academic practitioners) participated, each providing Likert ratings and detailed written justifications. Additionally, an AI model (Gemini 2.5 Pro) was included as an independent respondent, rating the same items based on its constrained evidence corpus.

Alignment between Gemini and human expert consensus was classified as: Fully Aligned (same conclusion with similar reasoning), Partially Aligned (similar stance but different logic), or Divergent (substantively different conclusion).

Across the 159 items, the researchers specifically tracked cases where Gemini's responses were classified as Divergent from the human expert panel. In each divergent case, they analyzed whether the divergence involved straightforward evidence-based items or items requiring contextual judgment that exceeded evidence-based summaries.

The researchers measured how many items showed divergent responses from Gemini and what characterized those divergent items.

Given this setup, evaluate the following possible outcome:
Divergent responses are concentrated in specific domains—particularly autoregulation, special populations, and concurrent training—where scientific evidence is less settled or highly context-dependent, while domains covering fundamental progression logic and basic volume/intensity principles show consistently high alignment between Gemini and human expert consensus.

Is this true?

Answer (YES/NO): NO